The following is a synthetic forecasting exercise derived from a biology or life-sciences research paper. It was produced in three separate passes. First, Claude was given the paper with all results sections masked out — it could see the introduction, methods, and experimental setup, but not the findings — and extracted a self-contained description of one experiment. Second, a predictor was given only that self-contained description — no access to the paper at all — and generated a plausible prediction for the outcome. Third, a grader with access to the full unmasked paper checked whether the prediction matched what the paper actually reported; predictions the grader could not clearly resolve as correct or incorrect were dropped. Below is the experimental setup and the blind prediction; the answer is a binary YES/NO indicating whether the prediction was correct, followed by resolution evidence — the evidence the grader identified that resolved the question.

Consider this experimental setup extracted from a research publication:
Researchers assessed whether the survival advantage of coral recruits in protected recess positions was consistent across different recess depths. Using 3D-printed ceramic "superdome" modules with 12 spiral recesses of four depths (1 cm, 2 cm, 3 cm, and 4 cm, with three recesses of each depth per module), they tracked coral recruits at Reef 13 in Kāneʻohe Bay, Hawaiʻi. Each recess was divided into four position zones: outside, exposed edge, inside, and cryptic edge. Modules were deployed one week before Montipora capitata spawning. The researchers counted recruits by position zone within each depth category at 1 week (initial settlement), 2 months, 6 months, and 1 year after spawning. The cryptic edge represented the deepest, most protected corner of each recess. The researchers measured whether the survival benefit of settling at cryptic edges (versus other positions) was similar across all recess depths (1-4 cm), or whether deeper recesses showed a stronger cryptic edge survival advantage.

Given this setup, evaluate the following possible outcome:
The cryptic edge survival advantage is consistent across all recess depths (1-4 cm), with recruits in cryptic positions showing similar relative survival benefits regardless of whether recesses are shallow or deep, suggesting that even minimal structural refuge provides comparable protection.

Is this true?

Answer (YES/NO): YES